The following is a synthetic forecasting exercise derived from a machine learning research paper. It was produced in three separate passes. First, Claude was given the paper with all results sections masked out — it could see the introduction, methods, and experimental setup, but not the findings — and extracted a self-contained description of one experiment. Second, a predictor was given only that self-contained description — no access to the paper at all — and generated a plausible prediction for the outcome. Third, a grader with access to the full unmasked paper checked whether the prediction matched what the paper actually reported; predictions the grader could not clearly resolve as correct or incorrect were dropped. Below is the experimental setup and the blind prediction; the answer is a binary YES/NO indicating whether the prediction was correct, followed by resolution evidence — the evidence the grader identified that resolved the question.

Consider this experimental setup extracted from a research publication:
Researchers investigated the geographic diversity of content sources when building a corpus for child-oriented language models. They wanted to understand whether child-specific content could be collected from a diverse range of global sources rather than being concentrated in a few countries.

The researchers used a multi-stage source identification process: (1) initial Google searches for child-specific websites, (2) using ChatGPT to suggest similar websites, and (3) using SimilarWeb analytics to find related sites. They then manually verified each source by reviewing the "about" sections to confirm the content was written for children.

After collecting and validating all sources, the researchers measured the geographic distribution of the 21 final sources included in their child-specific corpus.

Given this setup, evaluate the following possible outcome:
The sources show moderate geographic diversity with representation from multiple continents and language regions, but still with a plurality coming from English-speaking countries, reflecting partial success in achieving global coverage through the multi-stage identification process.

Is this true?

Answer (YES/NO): YES